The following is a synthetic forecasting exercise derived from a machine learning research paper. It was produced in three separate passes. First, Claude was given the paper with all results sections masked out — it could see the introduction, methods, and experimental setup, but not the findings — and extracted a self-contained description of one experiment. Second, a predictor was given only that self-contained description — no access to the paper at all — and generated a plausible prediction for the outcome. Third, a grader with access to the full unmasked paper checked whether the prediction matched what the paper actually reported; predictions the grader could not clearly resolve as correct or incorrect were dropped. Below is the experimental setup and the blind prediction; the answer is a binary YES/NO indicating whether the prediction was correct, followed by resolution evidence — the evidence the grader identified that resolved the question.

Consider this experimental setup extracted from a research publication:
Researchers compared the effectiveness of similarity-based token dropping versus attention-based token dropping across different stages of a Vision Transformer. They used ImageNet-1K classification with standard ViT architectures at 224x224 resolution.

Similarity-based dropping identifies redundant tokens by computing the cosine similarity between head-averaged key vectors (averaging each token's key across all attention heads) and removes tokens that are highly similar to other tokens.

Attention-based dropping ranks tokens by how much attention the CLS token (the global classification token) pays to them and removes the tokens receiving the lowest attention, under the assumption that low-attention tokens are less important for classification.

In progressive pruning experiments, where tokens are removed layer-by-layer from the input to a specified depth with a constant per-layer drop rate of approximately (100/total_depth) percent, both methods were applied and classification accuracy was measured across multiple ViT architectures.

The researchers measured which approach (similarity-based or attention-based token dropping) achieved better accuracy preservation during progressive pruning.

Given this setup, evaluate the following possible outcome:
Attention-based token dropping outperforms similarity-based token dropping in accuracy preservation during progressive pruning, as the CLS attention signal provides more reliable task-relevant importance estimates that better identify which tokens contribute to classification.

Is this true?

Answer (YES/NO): NO